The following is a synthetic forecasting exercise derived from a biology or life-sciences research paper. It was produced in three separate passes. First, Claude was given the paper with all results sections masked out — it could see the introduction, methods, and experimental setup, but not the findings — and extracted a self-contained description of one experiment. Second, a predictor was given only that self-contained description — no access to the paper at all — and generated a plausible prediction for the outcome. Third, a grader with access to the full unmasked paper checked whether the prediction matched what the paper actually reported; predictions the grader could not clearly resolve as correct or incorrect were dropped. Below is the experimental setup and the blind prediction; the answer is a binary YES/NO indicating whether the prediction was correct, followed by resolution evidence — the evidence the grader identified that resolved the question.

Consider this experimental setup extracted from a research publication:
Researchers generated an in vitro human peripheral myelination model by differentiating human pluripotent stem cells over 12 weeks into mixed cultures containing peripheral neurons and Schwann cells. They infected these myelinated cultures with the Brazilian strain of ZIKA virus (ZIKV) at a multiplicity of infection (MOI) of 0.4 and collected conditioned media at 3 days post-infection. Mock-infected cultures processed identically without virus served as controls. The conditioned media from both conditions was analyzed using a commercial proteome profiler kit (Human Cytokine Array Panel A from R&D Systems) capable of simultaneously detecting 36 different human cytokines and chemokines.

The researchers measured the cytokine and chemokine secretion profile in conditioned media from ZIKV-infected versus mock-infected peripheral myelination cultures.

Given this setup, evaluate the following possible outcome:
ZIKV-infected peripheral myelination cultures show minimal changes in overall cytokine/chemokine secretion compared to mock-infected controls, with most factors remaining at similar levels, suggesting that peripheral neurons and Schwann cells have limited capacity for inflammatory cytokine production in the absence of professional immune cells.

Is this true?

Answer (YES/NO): NO